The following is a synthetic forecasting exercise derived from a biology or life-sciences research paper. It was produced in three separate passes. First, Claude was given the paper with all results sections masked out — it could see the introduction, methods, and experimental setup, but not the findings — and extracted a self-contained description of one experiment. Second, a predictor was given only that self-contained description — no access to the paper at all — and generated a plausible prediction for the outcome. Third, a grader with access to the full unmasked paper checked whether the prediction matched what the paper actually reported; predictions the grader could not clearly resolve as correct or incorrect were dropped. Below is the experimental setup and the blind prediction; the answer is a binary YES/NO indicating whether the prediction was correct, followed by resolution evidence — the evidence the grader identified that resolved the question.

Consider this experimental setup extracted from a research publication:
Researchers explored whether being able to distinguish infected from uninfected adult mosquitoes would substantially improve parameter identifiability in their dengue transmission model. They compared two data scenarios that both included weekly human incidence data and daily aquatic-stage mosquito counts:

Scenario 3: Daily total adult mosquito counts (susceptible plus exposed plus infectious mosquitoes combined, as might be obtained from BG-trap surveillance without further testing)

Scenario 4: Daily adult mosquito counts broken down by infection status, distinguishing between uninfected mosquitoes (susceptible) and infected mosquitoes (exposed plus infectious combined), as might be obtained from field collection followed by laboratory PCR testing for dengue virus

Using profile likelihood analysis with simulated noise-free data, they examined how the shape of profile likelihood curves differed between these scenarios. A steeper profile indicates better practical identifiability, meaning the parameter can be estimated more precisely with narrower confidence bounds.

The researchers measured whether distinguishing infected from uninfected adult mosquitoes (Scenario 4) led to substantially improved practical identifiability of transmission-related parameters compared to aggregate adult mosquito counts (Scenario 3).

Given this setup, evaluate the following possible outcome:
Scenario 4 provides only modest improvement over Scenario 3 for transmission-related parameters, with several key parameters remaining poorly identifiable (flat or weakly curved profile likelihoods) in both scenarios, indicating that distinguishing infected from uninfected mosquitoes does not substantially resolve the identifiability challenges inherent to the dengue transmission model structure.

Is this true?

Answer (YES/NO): YES